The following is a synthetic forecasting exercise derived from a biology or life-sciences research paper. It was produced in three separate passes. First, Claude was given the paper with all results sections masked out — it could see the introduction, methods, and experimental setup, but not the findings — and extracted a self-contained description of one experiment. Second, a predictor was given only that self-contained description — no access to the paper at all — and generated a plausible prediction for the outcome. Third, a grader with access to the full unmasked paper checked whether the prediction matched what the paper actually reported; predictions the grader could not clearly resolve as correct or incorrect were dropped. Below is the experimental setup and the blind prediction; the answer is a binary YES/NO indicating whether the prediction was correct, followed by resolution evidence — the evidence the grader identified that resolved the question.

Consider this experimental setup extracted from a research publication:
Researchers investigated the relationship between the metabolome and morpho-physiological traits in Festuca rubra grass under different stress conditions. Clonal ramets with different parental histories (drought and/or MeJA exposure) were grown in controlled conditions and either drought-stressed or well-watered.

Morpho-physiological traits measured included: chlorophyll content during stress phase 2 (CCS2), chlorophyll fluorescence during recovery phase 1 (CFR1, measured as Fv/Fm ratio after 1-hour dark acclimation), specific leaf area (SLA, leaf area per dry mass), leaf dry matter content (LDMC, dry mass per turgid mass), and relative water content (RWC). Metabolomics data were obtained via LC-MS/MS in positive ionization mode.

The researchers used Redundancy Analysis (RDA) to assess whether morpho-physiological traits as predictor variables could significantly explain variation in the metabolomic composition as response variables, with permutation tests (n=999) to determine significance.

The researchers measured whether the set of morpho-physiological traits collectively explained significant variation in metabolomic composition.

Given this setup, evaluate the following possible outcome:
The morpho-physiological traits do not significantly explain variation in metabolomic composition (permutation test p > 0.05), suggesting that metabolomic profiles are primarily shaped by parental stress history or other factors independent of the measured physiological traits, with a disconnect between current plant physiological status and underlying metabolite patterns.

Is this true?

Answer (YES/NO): NO